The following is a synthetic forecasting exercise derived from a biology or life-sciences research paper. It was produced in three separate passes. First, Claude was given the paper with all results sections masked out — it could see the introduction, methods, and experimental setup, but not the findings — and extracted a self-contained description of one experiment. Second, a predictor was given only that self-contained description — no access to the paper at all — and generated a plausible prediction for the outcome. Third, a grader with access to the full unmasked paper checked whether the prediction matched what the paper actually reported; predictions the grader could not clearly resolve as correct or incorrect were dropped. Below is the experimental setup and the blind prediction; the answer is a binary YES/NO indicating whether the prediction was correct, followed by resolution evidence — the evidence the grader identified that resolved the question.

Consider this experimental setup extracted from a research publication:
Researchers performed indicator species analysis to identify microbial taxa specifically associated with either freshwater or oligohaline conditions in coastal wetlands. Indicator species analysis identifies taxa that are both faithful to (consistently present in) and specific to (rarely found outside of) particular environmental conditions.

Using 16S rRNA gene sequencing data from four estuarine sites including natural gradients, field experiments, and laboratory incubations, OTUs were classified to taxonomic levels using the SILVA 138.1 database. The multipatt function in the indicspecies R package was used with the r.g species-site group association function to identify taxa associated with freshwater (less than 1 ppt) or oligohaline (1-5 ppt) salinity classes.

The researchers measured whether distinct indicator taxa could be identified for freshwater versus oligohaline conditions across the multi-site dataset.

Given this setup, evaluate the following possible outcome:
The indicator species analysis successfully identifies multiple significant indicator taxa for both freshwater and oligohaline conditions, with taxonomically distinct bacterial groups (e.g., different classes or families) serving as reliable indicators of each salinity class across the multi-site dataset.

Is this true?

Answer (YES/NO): YES